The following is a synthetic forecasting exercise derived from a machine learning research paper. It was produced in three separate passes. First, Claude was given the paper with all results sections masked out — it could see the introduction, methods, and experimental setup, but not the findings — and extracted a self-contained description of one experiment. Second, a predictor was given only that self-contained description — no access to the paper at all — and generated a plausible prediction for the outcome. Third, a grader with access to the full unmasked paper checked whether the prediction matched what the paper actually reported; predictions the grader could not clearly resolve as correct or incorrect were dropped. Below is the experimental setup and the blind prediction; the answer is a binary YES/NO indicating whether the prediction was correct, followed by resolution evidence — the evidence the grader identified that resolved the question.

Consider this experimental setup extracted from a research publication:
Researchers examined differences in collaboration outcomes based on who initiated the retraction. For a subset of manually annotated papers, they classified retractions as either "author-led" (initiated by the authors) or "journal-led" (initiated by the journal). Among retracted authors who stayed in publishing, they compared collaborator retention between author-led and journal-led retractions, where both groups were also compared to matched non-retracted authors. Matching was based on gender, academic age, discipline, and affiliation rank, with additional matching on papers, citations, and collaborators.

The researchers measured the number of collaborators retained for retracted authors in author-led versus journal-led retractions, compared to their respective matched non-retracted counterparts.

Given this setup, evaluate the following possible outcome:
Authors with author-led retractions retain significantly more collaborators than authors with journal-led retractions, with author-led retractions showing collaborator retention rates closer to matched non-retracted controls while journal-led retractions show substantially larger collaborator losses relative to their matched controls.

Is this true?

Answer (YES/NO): NO